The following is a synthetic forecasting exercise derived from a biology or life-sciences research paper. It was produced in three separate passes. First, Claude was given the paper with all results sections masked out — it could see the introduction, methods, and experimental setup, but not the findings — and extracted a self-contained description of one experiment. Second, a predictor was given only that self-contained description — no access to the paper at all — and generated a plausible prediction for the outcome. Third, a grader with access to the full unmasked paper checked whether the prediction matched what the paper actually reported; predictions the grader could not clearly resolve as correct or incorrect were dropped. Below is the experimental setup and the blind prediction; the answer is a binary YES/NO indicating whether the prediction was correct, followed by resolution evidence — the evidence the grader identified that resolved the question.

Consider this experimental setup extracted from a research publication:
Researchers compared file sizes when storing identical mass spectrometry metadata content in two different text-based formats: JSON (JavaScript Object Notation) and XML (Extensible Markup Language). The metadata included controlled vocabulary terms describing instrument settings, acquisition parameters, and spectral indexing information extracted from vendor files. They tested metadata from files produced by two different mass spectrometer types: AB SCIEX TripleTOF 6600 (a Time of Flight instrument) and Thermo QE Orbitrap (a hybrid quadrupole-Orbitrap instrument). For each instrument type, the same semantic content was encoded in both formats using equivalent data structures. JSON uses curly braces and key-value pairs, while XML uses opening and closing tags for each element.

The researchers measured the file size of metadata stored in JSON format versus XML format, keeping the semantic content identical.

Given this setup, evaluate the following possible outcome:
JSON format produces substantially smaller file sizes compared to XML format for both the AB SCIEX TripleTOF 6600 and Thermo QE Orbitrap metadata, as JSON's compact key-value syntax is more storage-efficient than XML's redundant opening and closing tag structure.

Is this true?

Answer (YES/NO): YES